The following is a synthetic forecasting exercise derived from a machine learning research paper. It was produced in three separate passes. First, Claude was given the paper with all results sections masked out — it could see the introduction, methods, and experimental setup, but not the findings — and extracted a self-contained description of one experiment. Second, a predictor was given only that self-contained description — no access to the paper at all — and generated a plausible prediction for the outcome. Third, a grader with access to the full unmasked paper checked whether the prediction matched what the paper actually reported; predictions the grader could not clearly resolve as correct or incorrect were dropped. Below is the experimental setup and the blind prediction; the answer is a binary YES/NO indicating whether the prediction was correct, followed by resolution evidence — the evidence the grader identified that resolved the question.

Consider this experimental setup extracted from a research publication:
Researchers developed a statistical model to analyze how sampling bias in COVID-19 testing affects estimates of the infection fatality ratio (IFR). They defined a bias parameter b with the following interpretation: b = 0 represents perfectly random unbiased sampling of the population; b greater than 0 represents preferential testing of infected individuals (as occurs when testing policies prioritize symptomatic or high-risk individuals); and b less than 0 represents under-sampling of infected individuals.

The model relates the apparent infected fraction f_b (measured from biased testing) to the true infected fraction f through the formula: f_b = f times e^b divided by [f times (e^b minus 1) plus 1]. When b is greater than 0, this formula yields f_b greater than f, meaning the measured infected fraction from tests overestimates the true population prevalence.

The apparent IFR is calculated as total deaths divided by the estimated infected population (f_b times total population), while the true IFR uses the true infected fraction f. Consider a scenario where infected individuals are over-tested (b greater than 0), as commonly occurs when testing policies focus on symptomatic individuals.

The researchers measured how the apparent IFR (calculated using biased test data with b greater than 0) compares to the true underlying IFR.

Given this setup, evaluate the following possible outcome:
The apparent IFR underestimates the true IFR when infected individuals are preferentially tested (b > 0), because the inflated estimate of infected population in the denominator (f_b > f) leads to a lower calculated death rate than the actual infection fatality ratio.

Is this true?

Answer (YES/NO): YES